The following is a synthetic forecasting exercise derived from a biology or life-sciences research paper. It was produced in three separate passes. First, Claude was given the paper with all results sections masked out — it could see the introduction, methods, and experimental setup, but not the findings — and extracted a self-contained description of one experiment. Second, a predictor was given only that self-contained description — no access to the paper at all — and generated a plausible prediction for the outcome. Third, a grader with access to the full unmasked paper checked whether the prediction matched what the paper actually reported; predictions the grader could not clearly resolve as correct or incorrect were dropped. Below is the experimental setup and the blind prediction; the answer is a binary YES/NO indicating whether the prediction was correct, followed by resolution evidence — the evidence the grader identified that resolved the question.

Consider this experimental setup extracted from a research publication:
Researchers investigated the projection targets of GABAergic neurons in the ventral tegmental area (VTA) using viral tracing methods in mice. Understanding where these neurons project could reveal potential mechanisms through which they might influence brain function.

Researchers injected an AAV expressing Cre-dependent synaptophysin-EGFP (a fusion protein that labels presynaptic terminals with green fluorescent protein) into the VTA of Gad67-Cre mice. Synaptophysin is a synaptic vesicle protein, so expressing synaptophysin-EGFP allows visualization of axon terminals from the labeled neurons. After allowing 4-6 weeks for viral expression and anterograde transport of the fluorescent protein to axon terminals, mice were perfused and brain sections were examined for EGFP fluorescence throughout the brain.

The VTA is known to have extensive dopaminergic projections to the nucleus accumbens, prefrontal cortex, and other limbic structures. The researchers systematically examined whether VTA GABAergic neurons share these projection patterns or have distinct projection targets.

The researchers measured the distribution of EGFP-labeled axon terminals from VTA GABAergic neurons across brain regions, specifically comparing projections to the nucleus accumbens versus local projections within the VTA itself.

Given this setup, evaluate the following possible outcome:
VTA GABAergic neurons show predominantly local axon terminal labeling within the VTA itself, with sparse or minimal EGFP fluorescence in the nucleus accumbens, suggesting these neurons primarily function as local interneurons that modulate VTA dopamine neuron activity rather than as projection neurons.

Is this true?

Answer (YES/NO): NO